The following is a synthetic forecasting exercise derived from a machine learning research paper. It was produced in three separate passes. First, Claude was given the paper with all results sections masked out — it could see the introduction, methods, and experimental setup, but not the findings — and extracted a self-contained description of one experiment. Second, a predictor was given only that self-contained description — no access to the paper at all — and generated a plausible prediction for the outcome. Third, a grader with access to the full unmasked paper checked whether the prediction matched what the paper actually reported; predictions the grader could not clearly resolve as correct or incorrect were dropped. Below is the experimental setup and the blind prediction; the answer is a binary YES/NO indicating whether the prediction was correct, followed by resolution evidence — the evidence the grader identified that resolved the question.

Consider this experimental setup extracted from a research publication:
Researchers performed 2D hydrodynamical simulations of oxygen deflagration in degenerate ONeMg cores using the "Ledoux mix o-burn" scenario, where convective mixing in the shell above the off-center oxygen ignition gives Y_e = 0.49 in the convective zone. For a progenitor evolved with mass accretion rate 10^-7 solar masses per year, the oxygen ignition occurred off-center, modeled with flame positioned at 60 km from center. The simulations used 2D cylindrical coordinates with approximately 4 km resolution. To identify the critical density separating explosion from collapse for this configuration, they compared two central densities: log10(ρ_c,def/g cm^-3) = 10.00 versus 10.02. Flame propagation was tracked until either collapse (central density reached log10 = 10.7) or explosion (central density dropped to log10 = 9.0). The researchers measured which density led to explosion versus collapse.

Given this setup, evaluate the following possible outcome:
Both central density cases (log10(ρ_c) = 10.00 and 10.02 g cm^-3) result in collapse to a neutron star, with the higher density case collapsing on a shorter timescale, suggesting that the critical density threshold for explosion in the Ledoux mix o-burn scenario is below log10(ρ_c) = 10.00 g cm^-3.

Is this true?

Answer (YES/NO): NO